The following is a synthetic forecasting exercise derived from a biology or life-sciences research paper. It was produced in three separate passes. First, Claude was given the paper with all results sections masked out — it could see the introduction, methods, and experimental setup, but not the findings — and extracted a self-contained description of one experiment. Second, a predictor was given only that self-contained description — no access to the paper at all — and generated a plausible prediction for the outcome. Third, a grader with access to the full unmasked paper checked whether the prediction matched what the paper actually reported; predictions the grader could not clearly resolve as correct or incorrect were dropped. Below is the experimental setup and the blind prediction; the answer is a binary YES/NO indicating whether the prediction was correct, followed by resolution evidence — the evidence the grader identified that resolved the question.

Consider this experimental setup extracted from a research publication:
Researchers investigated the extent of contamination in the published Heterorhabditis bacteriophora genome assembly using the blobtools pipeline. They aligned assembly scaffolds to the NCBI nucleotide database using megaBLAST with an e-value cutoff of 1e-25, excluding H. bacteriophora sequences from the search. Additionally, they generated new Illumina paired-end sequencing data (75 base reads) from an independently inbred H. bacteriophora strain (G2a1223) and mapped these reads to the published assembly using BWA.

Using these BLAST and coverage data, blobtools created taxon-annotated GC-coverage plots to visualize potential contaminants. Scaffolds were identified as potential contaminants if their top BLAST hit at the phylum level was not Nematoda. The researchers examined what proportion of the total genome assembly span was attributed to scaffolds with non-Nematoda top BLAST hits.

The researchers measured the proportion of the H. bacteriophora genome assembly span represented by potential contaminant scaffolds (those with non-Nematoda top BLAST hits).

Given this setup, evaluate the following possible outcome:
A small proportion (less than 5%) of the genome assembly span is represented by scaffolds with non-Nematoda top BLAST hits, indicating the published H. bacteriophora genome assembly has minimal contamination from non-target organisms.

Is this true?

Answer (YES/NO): YES